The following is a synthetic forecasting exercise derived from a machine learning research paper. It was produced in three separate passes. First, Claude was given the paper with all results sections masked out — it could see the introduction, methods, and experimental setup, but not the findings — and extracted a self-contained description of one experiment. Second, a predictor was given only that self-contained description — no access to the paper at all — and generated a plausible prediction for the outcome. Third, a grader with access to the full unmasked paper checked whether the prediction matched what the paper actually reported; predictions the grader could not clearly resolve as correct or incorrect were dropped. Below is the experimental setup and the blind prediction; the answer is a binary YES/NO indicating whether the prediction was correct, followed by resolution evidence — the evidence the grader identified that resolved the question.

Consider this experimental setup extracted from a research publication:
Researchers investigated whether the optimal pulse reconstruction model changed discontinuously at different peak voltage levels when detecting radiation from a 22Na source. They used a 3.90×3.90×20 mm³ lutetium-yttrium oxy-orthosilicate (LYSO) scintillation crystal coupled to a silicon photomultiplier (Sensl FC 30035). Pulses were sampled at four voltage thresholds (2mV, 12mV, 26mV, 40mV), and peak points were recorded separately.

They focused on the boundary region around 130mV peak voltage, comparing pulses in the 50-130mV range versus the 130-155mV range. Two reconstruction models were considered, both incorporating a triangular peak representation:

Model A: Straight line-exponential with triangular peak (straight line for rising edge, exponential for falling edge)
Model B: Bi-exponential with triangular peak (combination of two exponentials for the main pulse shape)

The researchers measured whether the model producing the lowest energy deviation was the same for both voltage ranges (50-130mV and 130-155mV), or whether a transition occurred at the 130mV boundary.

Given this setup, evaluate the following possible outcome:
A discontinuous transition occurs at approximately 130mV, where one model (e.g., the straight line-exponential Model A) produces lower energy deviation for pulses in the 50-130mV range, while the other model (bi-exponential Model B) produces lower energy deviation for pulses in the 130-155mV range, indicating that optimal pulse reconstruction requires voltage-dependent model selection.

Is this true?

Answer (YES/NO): YES